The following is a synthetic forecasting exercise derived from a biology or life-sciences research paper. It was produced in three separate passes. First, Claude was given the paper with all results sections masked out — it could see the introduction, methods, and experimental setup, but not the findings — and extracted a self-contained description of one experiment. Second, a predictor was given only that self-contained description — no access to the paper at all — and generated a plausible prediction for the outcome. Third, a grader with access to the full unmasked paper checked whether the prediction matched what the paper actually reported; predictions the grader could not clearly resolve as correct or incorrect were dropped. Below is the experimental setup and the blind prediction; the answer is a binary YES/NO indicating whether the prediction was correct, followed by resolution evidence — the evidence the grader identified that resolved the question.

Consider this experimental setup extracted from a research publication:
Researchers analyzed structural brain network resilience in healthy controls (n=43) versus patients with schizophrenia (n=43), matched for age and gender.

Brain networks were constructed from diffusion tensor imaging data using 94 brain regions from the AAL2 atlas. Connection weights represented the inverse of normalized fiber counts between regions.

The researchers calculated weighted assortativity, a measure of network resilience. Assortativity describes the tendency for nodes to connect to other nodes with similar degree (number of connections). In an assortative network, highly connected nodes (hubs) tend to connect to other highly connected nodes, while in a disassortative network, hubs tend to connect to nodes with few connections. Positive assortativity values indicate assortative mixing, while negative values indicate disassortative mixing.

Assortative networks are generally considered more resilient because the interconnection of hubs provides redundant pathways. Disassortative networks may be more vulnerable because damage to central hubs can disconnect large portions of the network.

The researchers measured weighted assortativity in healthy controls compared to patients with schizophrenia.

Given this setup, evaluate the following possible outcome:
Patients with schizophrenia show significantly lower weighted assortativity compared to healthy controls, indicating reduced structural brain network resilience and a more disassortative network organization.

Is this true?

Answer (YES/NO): NO